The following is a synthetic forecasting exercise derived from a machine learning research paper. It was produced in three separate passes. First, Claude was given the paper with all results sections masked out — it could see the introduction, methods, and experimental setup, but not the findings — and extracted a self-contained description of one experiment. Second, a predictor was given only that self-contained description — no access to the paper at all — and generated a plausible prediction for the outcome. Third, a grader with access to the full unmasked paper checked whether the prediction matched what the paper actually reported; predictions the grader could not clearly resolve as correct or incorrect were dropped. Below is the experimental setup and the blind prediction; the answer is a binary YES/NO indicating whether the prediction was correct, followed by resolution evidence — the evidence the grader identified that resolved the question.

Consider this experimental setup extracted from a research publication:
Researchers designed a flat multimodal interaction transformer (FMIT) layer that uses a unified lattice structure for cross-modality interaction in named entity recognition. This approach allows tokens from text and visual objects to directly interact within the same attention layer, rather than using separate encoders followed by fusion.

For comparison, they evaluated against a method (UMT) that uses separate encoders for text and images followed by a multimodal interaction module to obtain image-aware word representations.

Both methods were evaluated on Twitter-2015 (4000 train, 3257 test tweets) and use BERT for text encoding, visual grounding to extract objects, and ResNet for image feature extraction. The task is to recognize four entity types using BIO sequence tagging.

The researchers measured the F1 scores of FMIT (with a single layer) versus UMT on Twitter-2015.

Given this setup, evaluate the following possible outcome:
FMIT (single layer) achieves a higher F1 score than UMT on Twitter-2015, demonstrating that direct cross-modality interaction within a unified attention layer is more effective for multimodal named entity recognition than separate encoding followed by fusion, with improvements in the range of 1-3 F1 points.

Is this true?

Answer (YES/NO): YES